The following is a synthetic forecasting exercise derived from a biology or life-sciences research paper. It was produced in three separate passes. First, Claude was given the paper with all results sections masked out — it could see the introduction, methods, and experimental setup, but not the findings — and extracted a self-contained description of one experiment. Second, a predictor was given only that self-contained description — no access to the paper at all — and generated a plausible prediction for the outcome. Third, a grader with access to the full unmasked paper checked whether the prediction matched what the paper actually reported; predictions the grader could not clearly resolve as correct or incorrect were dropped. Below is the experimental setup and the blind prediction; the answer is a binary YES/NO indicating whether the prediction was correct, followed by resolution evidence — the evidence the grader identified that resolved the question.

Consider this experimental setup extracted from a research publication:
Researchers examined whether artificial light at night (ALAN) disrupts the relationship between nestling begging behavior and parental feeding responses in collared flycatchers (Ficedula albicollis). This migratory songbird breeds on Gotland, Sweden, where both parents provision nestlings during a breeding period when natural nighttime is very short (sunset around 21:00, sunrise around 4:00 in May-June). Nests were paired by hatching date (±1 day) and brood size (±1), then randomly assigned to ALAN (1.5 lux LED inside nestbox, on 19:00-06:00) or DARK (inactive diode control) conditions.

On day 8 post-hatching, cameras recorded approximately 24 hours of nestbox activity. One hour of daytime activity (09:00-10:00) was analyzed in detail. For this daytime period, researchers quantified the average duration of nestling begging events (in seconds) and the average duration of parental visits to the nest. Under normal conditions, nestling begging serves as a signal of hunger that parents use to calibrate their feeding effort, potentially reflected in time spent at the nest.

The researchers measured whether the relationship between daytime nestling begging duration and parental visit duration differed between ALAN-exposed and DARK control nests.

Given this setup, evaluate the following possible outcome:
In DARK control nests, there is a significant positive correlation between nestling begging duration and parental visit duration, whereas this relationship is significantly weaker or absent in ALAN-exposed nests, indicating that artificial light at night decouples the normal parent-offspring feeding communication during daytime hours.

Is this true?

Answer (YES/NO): NO